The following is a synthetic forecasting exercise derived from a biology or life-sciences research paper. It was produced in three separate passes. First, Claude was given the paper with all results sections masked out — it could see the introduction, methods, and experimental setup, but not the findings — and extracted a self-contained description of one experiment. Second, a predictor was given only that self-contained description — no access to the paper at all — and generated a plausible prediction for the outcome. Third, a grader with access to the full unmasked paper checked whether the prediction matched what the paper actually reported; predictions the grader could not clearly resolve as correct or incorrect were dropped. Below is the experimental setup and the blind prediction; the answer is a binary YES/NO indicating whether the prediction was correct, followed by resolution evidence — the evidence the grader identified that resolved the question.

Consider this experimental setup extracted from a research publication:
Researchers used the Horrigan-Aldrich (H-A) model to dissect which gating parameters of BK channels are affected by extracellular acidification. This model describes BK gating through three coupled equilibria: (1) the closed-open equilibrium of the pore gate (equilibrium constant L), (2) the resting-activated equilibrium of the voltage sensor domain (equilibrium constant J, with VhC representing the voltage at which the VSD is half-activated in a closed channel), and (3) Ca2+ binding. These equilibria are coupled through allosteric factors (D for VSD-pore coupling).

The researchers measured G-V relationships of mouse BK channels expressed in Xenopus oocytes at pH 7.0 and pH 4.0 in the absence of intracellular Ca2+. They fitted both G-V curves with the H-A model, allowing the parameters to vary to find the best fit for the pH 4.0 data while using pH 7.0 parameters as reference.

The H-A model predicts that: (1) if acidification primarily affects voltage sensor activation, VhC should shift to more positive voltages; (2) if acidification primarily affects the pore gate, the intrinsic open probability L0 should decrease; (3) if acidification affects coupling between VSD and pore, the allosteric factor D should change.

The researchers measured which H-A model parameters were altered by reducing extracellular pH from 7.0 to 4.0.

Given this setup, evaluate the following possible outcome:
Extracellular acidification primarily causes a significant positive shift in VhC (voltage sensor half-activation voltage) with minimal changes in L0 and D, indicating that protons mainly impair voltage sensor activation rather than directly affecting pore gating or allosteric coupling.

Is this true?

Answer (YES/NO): YES